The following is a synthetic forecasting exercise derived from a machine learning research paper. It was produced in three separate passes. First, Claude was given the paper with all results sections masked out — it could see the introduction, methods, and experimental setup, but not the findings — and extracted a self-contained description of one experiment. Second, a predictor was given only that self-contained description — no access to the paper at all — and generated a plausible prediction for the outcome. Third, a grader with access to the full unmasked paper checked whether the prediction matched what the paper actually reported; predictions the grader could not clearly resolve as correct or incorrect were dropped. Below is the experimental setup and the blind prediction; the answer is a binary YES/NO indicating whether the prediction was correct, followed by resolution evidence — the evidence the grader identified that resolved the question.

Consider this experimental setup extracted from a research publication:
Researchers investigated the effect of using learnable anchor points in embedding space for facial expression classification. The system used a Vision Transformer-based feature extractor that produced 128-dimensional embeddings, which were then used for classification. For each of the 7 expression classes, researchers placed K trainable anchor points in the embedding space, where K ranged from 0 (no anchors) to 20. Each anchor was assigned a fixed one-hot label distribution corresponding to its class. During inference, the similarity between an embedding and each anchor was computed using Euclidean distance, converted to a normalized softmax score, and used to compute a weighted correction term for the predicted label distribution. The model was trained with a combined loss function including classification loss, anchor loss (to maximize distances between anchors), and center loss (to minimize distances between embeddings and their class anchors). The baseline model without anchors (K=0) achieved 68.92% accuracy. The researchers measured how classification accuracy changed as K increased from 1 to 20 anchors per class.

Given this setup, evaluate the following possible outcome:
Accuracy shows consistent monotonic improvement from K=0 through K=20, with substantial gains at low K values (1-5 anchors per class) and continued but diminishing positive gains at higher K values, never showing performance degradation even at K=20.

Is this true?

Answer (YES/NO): NO